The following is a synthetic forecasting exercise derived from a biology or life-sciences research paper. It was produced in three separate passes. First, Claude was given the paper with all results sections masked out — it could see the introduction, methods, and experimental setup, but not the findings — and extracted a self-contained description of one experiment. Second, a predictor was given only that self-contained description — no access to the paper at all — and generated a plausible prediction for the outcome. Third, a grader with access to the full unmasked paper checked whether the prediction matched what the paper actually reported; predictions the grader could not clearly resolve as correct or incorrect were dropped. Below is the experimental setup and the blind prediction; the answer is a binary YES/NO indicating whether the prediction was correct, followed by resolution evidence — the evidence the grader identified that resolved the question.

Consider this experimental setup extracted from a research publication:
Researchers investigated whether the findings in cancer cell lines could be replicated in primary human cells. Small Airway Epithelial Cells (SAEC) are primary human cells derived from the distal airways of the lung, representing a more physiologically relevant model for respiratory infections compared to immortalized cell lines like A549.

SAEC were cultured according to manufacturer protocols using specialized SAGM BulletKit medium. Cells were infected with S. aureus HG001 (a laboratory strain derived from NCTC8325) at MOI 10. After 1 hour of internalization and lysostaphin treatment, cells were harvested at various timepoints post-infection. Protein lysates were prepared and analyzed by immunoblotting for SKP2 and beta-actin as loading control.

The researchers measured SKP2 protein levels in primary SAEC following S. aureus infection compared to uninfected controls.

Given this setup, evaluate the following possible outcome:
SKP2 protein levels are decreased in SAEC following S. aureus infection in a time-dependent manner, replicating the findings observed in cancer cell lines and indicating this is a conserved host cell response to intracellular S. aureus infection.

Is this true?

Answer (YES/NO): NO